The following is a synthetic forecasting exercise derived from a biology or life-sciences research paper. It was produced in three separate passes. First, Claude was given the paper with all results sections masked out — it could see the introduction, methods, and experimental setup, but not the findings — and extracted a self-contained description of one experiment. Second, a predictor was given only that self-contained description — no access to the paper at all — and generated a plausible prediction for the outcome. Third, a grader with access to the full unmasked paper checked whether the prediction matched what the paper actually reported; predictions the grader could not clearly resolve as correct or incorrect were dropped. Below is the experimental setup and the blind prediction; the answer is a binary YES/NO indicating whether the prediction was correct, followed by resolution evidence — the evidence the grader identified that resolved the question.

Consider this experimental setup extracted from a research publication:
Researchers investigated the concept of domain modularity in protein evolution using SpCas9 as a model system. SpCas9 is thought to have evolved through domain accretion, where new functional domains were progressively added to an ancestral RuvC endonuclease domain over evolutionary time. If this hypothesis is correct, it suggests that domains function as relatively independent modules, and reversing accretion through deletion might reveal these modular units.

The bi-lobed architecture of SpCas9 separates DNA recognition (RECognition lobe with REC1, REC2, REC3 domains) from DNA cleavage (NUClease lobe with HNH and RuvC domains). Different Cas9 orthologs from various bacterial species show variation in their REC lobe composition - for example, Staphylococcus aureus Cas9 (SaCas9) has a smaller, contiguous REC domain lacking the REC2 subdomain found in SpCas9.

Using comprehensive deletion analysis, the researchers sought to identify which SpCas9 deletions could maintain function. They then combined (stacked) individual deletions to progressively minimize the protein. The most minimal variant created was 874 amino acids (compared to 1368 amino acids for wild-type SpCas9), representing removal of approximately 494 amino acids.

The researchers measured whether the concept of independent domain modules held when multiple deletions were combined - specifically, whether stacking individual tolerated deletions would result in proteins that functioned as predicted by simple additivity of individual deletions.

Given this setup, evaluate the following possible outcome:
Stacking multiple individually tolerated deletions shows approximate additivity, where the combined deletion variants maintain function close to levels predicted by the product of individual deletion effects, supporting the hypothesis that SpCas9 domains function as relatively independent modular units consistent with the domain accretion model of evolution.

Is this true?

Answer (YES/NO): NO